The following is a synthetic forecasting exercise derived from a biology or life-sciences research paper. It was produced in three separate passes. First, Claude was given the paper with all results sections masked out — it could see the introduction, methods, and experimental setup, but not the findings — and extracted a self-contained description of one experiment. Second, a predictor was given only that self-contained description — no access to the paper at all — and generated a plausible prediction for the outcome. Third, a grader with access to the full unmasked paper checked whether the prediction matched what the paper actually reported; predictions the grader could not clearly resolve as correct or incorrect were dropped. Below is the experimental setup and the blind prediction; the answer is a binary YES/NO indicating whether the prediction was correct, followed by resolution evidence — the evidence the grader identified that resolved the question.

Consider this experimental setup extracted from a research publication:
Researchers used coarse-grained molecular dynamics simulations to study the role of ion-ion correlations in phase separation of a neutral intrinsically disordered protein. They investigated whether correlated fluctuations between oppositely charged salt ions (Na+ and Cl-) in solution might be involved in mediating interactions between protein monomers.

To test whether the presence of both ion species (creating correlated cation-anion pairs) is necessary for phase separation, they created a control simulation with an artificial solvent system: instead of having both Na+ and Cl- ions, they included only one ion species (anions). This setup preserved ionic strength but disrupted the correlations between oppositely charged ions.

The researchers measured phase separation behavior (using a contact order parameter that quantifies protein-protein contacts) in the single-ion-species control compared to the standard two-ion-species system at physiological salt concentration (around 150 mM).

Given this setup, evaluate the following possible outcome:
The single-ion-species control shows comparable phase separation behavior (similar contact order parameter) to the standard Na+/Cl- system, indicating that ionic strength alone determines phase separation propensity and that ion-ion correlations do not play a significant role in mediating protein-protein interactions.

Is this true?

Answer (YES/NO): NO